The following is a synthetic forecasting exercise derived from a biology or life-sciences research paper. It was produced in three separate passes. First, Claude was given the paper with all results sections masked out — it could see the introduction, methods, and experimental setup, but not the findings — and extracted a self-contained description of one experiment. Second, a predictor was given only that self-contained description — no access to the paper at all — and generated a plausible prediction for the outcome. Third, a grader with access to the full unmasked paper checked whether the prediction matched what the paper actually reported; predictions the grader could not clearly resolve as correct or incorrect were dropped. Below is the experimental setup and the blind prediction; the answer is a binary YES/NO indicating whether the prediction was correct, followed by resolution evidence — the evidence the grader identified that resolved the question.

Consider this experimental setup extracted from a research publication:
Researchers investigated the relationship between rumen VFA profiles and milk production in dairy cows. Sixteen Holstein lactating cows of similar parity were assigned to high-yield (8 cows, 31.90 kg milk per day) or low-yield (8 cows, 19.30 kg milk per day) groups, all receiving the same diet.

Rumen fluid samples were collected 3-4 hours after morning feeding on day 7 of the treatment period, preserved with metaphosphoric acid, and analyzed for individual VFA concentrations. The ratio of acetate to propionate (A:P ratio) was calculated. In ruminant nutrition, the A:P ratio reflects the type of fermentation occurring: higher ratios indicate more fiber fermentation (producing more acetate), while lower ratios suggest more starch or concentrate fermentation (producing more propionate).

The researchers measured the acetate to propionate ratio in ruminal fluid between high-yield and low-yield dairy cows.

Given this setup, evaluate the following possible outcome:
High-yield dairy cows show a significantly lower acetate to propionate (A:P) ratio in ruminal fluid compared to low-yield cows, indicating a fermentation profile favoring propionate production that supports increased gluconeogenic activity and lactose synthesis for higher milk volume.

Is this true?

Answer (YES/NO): NO